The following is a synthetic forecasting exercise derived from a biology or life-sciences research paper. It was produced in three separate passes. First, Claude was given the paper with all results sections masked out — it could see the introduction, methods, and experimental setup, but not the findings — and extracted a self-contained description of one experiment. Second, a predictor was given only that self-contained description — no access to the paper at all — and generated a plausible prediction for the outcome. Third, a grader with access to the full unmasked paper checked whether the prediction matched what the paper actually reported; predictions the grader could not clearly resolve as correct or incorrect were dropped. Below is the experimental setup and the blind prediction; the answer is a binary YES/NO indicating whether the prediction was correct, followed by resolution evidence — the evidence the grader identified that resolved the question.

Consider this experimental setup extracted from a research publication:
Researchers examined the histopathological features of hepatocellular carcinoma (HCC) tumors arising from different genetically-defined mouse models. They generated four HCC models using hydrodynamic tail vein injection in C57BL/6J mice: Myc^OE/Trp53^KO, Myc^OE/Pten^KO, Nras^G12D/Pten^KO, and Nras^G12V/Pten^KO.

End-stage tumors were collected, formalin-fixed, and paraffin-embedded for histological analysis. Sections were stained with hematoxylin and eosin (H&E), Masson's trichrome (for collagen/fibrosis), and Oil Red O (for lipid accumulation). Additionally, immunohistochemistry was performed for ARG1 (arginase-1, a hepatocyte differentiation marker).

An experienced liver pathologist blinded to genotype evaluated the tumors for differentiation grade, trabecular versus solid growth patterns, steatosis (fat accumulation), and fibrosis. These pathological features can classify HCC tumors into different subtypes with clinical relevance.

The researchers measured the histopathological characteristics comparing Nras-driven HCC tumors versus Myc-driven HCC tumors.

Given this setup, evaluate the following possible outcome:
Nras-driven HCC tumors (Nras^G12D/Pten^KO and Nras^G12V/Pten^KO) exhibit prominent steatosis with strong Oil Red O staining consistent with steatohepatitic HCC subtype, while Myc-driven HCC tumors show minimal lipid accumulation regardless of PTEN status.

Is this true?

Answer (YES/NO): NO